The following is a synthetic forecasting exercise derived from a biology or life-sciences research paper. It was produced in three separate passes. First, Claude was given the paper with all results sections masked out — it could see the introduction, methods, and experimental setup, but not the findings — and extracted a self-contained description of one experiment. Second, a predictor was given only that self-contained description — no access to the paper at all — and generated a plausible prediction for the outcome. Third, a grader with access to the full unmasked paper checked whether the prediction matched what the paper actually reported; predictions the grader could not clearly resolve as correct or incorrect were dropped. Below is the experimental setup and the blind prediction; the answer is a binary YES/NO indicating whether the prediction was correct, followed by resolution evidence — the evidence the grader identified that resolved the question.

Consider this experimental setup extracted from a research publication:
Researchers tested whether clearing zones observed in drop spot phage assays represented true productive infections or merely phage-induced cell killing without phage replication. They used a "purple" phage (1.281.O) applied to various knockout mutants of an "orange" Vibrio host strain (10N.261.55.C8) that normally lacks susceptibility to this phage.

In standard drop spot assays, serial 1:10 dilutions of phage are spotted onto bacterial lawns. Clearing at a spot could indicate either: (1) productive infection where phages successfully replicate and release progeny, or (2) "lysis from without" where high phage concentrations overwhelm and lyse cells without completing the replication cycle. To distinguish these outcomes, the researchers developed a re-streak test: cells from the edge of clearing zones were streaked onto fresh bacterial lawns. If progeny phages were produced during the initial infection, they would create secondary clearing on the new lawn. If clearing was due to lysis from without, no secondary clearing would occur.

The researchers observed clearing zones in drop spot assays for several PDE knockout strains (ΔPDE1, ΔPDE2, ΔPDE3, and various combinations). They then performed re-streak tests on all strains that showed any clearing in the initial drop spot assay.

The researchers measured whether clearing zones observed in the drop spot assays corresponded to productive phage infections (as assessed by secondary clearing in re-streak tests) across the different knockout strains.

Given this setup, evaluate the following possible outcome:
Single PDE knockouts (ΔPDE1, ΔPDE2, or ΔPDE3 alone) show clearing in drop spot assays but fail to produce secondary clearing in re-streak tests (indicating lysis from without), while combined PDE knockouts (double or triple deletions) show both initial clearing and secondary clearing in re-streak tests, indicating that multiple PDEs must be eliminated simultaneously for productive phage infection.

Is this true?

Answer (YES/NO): NO